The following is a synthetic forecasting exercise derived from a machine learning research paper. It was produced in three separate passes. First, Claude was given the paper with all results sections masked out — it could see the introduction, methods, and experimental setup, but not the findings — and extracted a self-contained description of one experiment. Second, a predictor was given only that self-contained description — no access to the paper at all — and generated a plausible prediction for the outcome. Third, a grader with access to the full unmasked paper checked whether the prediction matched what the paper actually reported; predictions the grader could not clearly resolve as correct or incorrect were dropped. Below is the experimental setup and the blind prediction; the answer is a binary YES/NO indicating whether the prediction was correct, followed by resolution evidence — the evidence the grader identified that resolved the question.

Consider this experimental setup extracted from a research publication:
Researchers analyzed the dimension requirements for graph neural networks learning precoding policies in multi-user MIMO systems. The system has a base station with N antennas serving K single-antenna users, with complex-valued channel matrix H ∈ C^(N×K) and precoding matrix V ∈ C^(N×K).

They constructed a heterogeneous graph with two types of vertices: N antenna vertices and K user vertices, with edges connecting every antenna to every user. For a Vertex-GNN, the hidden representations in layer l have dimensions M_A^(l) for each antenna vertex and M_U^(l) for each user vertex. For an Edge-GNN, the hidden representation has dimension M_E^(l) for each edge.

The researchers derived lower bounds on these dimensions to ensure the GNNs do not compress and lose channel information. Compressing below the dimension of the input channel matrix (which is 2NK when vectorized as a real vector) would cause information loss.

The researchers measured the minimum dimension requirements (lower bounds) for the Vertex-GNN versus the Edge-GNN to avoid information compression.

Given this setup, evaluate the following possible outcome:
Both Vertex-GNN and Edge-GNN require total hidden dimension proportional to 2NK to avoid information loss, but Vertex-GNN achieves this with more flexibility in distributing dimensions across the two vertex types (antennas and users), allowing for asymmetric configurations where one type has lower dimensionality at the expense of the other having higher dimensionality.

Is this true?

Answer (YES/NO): YES